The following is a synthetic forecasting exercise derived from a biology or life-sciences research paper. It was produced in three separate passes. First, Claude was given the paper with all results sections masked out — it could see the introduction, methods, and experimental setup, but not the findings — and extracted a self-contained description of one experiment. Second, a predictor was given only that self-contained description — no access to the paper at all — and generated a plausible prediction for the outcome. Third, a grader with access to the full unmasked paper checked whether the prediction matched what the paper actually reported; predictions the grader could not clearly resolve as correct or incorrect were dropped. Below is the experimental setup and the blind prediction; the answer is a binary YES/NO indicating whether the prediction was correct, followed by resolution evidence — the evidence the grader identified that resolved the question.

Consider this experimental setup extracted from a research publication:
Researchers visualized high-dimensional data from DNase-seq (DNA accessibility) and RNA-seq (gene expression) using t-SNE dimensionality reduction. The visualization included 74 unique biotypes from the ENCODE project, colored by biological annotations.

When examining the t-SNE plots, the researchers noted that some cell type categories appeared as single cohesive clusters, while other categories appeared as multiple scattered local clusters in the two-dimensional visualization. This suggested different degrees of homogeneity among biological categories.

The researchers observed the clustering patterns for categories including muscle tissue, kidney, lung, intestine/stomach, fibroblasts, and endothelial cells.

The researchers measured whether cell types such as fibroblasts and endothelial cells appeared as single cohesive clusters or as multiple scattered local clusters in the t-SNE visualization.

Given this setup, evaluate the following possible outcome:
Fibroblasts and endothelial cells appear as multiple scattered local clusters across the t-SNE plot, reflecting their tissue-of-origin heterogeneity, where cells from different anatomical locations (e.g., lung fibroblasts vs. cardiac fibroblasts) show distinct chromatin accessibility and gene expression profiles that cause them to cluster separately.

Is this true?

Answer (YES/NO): NO